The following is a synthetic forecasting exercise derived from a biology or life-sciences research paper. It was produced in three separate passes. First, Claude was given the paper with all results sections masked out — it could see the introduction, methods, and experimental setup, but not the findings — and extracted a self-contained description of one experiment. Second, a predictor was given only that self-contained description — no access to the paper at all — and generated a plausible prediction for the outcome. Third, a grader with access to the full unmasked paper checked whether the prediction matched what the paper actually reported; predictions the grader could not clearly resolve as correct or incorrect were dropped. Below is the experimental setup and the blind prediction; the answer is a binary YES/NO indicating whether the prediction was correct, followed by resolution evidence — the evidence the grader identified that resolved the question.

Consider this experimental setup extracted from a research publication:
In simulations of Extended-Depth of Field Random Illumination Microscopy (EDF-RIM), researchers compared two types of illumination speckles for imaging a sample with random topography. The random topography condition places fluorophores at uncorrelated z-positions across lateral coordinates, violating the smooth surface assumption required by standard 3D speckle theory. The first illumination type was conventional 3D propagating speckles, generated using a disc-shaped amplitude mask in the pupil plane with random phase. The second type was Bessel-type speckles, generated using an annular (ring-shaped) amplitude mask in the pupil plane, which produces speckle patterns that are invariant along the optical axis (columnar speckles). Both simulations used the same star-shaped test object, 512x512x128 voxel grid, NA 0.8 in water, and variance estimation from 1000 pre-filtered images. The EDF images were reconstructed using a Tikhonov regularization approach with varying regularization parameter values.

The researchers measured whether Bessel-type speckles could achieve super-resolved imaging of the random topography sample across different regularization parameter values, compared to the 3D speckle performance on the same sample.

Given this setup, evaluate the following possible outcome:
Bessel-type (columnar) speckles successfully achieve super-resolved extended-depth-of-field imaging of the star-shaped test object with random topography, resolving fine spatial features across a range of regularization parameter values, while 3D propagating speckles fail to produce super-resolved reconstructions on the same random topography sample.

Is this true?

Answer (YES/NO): YES